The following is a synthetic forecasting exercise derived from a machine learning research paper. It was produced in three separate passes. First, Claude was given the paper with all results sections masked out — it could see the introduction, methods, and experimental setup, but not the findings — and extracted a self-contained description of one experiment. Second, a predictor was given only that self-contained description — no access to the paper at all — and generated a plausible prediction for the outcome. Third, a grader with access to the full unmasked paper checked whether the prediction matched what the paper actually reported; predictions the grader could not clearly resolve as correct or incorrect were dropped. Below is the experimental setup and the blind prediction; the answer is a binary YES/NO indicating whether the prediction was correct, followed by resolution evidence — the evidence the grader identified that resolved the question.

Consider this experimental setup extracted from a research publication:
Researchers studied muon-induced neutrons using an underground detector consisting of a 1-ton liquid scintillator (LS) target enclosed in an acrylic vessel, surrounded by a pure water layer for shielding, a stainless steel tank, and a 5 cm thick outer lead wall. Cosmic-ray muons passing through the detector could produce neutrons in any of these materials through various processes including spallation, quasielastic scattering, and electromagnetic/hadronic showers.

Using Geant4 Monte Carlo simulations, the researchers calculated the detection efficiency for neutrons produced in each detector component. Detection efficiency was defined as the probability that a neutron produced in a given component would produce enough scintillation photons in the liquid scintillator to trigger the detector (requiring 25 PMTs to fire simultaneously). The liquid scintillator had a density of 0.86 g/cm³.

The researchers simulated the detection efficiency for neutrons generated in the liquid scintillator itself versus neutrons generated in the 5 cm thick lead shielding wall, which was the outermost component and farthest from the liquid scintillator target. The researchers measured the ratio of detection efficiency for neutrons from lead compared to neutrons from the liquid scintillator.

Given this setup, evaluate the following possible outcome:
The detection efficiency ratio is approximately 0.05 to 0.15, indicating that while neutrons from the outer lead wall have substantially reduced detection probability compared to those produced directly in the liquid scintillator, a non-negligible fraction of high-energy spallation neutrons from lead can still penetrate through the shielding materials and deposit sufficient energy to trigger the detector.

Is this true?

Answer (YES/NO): NO